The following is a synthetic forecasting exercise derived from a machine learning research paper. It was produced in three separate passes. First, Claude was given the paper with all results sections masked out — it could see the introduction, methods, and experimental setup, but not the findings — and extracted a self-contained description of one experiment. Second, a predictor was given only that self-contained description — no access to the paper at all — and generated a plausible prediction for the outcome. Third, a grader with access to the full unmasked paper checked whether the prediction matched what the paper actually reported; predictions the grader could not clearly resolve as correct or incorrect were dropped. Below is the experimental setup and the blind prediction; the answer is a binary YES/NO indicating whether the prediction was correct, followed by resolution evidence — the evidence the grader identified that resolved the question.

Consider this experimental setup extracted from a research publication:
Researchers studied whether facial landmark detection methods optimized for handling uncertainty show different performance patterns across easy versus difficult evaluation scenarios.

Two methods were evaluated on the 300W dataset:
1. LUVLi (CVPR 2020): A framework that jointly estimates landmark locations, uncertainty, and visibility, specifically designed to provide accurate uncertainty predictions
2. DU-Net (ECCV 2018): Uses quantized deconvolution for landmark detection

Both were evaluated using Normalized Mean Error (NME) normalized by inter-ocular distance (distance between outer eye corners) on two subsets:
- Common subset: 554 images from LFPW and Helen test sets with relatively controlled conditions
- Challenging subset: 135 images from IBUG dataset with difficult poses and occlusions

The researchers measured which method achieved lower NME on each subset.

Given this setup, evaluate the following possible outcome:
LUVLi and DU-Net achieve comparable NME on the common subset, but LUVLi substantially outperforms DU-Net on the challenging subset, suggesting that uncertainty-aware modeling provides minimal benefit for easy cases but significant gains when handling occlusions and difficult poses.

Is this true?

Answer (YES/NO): NO